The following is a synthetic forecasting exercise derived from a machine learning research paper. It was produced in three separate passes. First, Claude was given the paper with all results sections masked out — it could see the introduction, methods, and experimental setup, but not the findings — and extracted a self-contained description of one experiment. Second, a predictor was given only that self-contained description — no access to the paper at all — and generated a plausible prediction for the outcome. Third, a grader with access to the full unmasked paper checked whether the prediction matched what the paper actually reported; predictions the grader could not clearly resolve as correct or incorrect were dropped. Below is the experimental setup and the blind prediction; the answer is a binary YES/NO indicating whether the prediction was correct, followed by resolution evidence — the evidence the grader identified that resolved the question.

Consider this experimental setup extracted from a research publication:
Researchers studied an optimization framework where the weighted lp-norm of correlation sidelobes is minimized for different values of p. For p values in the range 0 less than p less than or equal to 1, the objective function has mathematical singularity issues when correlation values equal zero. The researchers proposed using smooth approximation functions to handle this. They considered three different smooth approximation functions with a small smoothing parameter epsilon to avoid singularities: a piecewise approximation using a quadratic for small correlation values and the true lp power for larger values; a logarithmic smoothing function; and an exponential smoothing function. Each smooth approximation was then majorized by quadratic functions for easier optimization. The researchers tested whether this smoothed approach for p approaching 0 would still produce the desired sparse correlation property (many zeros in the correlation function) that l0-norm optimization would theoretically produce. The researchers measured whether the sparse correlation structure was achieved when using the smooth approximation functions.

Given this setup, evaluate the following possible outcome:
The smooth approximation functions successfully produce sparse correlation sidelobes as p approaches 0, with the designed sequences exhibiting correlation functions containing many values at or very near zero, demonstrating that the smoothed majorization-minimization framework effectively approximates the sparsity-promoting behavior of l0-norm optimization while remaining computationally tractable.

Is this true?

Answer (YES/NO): YES